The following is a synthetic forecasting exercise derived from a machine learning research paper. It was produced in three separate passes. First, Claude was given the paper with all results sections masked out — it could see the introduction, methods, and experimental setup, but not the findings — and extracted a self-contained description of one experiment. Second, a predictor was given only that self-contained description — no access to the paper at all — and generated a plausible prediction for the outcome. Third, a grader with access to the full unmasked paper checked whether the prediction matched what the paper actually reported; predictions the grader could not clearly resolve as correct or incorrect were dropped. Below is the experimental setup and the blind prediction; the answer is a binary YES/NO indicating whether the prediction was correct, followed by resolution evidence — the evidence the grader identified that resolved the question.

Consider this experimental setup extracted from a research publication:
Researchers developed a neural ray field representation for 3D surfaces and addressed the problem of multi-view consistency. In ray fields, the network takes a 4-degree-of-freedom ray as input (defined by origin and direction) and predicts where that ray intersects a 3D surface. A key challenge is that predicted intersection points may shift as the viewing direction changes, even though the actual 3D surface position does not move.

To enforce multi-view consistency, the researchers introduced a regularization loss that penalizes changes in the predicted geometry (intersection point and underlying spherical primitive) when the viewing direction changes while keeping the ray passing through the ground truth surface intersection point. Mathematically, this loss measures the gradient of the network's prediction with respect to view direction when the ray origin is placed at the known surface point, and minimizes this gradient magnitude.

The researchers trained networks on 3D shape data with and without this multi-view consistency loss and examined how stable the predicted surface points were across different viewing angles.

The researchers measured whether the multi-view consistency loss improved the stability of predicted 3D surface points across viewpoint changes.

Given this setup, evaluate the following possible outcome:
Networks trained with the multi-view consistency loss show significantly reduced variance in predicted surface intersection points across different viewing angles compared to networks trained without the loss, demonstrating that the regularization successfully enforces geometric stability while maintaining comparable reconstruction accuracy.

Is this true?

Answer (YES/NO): YES